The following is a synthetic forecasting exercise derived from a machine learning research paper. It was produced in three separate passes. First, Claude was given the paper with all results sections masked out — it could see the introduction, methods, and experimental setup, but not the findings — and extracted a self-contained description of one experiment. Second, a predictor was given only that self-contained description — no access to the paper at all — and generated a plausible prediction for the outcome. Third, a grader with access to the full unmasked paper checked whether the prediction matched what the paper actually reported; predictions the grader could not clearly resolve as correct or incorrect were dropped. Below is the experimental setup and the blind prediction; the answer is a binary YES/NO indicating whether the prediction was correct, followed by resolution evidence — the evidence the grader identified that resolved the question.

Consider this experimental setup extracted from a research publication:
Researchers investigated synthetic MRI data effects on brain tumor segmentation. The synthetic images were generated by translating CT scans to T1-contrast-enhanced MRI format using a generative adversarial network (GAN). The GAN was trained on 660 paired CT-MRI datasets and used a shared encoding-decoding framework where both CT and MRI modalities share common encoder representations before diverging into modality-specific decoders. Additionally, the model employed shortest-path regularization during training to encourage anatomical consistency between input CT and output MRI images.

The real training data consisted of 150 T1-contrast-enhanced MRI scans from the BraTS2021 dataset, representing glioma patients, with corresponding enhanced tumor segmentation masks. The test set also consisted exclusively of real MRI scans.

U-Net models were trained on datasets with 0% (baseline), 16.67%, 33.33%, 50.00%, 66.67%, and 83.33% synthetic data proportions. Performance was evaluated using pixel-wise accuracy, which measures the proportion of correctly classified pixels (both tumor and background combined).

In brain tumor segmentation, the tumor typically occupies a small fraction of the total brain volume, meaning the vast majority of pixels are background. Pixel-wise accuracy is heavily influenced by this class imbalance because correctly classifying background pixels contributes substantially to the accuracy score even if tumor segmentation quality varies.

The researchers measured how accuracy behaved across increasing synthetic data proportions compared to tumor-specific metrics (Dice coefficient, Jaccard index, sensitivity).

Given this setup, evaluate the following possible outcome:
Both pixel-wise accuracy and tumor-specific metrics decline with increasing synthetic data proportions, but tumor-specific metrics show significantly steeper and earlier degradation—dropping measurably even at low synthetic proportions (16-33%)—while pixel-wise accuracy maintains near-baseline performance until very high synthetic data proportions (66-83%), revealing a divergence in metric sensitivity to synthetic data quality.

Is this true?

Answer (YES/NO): NO